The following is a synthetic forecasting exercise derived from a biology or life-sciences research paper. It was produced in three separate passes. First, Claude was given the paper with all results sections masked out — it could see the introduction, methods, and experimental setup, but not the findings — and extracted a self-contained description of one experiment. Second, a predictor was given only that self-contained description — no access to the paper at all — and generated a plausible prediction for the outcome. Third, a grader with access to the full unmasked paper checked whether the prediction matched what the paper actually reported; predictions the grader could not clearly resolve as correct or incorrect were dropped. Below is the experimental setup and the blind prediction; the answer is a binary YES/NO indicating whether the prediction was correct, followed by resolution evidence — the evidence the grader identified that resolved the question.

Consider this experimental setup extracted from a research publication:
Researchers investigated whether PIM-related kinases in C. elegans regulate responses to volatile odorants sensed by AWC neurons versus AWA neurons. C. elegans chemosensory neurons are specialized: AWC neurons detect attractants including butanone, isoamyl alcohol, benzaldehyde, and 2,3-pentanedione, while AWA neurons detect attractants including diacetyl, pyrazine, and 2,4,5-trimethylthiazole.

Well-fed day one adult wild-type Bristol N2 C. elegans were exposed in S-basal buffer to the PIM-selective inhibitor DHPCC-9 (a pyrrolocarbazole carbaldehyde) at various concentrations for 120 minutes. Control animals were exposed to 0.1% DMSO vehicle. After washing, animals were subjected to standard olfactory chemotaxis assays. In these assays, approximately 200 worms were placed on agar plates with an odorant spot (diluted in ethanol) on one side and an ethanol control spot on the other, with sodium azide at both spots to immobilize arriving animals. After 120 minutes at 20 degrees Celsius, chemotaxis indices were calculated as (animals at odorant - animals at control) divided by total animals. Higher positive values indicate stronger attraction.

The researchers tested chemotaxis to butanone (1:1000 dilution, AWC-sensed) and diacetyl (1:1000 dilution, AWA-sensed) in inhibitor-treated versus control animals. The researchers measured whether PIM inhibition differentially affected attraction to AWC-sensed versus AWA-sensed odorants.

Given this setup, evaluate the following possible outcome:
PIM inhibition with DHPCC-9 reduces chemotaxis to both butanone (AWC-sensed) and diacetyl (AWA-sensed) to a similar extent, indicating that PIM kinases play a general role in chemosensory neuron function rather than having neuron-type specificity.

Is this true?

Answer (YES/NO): NO